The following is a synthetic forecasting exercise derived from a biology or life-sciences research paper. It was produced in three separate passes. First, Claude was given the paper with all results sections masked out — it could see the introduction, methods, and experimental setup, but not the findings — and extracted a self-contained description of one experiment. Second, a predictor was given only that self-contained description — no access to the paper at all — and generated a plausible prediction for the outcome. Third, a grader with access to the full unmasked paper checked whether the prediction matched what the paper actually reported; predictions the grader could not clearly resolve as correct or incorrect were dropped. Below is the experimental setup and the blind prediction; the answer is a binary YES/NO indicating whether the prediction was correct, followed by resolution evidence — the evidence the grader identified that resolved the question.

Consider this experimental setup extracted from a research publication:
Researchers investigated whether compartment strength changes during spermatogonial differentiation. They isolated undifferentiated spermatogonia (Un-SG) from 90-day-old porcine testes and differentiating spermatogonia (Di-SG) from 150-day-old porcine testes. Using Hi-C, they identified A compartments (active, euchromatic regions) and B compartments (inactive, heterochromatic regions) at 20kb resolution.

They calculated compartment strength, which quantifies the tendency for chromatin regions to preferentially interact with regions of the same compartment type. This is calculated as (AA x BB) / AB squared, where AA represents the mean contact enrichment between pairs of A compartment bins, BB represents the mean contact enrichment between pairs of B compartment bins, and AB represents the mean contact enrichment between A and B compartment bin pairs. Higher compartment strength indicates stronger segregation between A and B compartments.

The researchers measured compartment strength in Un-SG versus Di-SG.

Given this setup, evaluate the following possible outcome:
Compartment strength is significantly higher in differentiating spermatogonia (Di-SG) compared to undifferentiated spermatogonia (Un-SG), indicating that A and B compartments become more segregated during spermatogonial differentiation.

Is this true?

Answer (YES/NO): NO